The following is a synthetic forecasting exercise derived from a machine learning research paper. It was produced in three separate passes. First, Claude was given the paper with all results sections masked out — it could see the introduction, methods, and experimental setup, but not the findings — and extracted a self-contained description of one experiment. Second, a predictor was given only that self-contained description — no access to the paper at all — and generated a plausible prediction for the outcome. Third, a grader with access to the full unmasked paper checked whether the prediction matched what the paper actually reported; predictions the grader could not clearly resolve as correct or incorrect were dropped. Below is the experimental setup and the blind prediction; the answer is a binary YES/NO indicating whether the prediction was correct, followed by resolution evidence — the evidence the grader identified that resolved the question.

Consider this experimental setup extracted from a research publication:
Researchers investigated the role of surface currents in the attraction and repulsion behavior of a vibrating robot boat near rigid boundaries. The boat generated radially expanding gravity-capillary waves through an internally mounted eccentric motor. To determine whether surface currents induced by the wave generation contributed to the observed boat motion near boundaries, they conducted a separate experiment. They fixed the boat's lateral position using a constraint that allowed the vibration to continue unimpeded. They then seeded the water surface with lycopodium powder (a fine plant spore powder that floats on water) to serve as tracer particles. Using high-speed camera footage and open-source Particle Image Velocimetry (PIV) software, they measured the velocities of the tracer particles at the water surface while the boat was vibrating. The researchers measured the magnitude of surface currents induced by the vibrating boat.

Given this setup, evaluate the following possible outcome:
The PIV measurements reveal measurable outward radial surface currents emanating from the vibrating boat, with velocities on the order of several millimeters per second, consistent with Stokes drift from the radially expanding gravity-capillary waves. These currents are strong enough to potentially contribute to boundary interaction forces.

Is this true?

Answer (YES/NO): NO